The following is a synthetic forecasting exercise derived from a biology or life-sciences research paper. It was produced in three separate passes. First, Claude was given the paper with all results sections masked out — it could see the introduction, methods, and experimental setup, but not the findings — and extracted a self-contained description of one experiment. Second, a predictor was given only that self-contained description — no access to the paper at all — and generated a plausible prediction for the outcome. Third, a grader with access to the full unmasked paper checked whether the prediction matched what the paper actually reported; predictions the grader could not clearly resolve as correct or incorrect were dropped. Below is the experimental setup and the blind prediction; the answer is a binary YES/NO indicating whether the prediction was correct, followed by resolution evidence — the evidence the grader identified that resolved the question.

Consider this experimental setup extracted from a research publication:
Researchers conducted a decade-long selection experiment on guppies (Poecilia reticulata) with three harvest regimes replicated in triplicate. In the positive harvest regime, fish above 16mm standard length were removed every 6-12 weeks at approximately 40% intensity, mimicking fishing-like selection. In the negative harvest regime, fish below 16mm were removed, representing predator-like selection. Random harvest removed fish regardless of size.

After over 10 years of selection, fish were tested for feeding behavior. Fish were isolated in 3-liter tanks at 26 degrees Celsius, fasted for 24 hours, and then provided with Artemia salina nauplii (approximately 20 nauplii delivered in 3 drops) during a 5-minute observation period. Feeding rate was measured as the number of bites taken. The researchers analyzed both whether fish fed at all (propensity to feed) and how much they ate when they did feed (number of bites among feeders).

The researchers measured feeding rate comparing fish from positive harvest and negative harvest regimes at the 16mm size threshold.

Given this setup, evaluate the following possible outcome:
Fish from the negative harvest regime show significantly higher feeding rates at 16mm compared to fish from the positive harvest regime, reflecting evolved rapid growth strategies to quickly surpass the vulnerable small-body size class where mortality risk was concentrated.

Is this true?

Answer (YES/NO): NO